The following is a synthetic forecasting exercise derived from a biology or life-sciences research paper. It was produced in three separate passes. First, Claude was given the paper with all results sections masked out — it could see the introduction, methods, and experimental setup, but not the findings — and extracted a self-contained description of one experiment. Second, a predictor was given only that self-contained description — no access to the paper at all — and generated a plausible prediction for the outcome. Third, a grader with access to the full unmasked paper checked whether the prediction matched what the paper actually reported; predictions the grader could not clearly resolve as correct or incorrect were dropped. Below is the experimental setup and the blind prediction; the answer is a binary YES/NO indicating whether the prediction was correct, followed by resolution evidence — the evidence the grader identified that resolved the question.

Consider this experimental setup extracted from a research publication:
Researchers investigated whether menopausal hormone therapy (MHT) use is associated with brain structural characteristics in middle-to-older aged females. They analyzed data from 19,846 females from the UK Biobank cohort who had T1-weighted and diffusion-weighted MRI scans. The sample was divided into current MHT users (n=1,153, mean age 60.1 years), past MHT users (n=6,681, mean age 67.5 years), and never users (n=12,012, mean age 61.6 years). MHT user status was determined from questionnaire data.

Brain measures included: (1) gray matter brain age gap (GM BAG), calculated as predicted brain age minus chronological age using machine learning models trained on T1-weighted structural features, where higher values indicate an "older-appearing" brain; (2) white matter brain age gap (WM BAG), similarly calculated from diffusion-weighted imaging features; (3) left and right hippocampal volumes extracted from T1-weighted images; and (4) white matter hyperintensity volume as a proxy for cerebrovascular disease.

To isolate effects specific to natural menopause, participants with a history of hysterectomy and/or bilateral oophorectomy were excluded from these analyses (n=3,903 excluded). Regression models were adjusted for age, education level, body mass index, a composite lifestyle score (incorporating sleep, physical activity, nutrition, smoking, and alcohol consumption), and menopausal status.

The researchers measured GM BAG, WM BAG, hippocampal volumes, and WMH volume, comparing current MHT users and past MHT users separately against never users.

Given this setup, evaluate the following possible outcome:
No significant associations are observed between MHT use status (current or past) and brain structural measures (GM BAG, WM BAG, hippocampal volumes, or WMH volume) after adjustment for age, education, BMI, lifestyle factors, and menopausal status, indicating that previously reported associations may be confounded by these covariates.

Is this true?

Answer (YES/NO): NO